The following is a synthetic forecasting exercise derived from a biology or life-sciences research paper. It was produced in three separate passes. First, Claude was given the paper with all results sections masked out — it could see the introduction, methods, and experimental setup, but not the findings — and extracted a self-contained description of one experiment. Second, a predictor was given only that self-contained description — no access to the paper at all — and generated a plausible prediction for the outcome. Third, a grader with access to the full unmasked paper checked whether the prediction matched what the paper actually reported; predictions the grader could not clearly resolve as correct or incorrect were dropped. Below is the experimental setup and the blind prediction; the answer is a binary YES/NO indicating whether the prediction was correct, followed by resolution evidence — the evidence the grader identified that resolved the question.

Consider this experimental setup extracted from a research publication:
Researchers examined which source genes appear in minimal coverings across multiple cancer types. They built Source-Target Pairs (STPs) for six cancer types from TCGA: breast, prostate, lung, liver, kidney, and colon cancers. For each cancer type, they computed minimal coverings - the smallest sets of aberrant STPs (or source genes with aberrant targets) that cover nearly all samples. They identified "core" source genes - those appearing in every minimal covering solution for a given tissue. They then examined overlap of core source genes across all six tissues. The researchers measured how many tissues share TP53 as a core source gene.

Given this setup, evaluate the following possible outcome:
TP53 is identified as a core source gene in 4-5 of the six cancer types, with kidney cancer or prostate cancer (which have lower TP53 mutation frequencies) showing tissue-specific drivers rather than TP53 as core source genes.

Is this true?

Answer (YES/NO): NO